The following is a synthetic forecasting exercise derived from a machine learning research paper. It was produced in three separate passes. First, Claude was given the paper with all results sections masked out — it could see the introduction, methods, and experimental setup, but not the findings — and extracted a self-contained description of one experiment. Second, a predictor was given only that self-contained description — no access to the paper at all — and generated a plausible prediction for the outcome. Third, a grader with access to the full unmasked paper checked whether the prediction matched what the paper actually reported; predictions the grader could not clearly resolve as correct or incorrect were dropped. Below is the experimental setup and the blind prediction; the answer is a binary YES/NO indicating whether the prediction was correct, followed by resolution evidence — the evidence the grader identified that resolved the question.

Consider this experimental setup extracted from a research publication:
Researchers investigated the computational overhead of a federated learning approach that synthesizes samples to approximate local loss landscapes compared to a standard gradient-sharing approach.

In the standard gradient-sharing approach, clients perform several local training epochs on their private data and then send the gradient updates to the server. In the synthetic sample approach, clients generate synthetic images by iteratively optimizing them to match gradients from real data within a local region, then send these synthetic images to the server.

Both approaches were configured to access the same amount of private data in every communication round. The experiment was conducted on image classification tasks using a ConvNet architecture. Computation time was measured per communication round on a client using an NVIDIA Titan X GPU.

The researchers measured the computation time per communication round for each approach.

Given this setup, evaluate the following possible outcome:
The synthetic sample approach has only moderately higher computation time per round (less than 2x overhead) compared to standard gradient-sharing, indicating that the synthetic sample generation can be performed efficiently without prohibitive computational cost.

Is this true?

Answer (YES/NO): NO